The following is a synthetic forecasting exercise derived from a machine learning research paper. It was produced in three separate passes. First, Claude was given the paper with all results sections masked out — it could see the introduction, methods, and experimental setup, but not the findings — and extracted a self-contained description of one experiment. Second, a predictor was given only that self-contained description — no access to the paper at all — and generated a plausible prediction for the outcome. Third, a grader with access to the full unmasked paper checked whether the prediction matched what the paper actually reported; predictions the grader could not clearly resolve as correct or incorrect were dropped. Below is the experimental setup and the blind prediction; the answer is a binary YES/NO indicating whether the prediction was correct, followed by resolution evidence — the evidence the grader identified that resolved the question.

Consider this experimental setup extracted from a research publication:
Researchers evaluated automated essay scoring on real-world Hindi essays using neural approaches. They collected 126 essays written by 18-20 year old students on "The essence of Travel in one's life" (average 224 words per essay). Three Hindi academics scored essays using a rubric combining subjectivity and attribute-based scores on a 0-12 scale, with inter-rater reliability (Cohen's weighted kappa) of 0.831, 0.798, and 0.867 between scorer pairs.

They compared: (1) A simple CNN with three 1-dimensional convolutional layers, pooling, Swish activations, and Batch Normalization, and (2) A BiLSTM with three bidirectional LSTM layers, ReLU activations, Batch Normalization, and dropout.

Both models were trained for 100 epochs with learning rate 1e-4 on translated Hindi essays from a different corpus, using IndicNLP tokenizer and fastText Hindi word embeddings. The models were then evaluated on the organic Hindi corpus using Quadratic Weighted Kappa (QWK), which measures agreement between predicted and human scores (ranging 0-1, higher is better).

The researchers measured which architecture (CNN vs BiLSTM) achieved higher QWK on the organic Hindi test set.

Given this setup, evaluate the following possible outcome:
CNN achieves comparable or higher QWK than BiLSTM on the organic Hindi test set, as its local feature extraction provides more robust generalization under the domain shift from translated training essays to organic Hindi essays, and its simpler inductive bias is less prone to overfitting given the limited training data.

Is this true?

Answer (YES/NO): NO